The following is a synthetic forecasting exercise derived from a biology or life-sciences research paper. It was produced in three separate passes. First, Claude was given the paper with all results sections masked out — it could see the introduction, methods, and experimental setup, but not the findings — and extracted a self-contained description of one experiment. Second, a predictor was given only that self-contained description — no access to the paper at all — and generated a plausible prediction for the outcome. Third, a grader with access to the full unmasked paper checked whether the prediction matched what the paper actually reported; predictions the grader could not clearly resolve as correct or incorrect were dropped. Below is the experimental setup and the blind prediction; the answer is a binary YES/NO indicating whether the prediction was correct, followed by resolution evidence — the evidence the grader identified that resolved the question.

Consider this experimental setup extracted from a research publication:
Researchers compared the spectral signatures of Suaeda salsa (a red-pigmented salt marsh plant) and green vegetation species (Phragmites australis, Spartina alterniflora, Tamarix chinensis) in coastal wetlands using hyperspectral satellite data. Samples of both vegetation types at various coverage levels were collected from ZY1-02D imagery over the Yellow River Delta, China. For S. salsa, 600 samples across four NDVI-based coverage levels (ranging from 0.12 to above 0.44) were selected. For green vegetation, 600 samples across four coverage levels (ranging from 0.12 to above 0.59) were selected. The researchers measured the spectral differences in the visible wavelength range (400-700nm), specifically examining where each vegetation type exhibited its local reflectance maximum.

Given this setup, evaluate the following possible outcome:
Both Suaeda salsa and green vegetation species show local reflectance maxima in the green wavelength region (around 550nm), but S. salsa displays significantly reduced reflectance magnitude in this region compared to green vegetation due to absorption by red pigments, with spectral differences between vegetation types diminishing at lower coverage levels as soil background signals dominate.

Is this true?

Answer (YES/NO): NO